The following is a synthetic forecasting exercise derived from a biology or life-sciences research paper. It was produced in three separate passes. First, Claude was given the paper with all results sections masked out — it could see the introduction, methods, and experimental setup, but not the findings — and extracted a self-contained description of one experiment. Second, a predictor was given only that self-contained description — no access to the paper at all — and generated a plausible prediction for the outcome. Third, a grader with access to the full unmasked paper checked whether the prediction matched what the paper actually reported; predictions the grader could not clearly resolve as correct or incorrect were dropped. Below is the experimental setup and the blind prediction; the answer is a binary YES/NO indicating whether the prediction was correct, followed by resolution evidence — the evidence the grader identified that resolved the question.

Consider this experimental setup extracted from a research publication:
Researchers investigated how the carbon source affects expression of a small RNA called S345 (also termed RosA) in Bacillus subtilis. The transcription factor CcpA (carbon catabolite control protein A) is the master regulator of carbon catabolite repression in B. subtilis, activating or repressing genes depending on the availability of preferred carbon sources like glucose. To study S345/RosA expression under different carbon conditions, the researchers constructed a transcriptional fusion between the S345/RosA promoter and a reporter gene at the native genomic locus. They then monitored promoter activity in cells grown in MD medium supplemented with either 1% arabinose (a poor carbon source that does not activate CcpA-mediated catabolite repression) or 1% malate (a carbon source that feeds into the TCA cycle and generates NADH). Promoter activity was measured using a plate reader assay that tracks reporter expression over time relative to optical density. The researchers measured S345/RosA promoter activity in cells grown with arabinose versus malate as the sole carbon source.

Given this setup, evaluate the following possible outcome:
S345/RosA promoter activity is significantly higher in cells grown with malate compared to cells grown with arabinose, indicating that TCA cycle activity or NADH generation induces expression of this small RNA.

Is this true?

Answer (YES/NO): NO